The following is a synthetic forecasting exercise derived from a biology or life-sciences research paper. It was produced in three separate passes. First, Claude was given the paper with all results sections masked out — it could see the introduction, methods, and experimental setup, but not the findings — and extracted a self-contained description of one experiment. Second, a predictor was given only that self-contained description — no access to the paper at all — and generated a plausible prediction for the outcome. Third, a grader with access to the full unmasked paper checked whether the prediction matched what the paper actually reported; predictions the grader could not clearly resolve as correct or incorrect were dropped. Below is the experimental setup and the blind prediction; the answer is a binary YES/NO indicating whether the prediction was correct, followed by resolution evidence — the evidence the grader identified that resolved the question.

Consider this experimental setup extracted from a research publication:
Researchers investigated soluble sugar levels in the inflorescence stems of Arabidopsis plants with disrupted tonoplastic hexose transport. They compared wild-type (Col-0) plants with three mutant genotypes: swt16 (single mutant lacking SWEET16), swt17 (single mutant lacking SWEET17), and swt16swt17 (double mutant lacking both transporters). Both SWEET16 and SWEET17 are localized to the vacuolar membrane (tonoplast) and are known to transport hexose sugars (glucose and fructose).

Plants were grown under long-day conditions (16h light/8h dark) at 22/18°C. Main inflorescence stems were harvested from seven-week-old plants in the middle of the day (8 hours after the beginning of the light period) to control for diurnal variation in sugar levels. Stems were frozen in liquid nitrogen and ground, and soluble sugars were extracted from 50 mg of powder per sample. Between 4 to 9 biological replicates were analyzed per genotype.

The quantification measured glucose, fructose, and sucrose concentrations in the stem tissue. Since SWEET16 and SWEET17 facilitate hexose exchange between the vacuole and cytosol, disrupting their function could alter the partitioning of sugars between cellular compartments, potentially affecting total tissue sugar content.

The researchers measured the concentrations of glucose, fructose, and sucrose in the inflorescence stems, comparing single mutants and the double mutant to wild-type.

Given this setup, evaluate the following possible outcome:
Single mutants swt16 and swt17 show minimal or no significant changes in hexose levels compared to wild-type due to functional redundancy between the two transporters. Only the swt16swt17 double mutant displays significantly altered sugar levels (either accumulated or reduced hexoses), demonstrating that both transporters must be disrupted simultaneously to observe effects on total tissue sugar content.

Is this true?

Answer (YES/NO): NO